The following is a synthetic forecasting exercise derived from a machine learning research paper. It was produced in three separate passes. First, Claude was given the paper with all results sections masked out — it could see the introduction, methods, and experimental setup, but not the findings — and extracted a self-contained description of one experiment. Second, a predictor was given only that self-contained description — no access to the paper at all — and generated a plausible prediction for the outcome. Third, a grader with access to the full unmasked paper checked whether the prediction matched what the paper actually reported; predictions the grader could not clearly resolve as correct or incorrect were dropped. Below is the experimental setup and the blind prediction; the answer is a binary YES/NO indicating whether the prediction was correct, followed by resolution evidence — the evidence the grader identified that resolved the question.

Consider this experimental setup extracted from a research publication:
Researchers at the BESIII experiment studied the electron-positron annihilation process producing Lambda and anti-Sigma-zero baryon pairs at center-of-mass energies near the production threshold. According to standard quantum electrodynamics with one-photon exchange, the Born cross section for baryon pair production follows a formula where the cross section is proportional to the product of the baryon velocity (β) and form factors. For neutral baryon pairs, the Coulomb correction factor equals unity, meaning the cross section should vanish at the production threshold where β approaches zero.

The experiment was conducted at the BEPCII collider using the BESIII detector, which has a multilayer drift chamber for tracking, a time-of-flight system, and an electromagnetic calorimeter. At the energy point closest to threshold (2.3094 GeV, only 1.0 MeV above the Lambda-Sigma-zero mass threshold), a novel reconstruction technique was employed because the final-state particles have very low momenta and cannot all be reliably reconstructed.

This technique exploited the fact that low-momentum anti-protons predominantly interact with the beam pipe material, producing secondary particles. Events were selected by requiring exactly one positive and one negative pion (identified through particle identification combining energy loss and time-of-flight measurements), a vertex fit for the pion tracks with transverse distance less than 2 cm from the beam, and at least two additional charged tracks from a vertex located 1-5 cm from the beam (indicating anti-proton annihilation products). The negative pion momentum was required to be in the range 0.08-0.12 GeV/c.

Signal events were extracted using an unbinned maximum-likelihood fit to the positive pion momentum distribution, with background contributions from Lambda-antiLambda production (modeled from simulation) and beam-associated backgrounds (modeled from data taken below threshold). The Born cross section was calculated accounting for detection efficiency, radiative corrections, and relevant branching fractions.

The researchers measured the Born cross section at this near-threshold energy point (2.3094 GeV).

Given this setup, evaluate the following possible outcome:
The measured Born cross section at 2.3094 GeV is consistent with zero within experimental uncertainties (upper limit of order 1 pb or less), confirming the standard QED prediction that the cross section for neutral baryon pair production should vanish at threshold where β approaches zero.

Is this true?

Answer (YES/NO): NO